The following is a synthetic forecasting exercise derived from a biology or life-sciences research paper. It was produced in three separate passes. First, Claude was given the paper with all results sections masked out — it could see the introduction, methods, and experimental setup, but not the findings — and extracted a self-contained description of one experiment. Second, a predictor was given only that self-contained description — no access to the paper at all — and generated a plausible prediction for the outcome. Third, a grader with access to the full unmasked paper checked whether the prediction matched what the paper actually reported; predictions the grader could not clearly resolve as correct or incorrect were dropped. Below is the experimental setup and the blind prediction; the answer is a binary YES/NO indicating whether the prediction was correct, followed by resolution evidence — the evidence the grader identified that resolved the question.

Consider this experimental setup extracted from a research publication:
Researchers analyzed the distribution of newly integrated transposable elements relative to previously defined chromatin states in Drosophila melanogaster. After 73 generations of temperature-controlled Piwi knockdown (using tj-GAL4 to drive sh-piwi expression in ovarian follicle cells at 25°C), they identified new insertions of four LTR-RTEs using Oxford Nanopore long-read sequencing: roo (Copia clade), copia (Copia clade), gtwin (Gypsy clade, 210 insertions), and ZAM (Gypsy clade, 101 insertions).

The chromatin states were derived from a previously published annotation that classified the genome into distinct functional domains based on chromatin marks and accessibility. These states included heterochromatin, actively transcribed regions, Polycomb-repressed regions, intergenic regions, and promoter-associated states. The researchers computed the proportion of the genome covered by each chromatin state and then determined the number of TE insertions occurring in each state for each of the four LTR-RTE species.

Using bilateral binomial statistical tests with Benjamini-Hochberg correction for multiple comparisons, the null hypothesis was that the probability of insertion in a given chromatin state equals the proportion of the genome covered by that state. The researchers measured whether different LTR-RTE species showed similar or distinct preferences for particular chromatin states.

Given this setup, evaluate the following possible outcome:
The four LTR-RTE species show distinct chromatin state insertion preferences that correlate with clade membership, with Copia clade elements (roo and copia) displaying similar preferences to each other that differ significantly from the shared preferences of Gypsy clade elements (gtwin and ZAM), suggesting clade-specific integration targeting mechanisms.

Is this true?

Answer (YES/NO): NO